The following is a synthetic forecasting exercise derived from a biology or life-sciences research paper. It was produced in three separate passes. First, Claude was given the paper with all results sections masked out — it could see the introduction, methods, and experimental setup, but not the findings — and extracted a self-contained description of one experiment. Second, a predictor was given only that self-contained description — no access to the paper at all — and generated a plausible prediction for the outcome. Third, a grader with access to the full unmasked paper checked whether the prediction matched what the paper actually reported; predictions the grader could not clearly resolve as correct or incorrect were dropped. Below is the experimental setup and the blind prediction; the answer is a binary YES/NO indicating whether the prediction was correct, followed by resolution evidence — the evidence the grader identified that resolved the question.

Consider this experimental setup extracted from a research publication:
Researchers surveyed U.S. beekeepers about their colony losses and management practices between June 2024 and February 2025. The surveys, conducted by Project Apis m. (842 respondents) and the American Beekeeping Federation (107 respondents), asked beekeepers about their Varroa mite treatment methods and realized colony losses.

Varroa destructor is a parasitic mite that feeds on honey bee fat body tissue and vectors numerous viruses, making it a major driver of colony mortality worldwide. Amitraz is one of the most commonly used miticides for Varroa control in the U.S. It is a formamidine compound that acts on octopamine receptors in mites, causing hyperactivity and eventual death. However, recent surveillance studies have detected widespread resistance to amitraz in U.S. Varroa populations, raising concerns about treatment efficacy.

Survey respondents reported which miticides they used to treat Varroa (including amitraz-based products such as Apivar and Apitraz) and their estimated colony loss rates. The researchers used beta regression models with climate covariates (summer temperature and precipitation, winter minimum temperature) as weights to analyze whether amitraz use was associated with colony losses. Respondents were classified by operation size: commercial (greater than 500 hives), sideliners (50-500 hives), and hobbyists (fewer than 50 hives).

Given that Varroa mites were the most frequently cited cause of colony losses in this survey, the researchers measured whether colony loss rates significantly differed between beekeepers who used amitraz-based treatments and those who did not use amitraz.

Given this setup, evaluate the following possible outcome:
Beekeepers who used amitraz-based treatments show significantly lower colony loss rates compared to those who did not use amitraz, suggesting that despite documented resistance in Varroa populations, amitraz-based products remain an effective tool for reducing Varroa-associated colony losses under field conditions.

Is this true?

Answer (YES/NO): NO